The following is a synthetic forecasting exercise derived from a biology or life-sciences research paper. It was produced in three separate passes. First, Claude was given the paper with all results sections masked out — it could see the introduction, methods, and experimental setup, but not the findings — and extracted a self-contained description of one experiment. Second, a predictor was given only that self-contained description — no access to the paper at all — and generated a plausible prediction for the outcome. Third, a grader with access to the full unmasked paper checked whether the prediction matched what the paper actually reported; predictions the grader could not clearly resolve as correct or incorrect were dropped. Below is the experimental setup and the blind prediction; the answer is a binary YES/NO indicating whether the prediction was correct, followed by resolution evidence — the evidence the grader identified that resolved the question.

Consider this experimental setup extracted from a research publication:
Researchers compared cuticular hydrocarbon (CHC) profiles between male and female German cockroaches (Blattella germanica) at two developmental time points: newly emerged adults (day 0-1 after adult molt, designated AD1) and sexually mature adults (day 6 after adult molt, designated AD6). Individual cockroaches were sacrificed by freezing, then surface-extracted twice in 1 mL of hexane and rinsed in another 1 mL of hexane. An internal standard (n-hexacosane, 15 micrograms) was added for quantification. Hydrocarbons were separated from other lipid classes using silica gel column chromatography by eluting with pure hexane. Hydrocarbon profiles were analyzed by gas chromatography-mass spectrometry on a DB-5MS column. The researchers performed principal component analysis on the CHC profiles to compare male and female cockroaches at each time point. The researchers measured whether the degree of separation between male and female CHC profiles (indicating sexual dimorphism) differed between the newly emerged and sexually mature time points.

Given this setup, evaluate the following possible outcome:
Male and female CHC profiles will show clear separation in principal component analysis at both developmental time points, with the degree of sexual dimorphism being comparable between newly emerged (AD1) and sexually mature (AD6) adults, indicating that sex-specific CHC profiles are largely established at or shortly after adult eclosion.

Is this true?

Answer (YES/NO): NO